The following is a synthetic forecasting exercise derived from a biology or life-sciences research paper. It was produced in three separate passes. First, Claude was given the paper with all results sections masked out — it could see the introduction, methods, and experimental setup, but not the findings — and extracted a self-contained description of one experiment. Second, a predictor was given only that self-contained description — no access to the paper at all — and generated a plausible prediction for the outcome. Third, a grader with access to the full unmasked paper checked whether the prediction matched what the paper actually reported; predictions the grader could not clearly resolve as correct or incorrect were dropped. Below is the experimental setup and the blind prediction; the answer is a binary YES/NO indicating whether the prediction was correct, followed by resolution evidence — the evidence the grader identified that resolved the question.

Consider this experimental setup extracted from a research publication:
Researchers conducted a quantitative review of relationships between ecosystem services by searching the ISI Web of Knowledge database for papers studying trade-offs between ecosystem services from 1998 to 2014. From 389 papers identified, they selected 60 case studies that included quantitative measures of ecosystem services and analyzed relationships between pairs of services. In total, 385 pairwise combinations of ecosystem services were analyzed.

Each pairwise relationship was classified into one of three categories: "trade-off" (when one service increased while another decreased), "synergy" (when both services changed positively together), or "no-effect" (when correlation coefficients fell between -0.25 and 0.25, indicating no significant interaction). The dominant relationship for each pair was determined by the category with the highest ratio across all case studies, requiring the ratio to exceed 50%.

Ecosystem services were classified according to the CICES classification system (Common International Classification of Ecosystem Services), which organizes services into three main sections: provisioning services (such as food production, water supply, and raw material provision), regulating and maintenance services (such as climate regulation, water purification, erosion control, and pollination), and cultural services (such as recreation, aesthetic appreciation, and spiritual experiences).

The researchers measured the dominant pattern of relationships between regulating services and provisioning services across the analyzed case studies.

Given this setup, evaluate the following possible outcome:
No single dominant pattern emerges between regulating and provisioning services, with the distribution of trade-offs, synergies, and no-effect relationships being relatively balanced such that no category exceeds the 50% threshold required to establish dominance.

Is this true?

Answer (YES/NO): NO